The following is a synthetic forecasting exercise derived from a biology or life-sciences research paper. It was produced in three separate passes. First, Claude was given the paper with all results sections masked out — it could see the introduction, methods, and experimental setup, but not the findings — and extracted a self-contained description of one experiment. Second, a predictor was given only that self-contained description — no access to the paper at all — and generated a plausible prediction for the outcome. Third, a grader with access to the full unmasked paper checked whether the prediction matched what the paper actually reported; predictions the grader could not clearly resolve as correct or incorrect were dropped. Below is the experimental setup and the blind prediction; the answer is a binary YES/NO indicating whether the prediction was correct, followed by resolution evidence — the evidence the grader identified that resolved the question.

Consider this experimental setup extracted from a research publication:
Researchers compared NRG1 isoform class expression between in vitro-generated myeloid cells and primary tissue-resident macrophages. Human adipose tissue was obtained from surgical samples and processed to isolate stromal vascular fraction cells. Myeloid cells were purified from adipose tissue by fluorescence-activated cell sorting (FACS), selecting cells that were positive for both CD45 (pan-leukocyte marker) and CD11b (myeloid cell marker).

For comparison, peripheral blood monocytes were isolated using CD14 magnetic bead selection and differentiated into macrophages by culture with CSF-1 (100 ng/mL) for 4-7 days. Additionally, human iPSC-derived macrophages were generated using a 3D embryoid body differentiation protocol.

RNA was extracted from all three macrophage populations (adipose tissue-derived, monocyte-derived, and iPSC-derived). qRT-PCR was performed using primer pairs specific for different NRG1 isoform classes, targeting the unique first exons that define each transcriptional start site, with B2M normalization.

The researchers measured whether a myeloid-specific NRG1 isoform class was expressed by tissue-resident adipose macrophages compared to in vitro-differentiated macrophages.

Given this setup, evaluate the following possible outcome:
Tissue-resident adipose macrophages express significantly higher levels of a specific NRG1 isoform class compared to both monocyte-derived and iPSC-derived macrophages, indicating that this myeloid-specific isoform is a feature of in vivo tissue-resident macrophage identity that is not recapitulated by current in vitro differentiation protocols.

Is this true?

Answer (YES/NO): NO